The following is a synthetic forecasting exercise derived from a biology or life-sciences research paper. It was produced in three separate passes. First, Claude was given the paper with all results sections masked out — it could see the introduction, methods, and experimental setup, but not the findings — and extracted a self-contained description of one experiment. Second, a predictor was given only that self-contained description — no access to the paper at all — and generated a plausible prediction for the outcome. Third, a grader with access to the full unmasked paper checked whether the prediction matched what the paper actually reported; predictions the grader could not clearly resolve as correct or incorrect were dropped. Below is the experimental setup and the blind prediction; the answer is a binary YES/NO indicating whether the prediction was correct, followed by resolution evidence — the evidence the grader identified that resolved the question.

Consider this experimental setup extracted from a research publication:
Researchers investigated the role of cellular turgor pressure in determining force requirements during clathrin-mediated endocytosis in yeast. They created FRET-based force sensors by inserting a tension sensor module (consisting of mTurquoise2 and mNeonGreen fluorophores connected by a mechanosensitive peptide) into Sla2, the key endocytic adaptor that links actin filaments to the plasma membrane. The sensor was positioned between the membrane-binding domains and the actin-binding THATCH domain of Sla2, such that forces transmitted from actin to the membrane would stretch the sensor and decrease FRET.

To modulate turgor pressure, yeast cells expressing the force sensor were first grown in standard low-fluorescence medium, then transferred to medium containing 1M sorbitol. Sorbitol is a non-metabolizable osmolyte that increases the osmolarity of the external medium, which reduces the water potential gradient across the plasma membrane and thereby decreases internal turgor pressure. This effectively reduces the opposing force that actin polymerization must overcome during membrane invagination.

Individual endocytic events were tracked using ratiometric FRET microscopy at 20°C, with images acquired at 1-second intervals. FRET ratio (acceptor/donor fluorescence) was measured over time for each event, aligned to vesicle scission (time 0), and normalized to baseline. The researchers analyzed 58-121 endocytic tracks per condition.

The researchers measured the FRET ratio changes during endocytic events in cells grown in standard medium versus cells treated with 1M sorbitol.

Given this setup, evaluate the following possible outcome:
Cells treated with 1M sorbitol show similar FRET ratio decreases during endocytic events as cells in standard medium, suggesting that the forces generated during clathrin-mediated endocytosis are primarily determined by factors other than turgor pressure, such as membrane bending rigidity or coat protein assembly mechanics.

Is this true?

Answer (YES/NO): NO